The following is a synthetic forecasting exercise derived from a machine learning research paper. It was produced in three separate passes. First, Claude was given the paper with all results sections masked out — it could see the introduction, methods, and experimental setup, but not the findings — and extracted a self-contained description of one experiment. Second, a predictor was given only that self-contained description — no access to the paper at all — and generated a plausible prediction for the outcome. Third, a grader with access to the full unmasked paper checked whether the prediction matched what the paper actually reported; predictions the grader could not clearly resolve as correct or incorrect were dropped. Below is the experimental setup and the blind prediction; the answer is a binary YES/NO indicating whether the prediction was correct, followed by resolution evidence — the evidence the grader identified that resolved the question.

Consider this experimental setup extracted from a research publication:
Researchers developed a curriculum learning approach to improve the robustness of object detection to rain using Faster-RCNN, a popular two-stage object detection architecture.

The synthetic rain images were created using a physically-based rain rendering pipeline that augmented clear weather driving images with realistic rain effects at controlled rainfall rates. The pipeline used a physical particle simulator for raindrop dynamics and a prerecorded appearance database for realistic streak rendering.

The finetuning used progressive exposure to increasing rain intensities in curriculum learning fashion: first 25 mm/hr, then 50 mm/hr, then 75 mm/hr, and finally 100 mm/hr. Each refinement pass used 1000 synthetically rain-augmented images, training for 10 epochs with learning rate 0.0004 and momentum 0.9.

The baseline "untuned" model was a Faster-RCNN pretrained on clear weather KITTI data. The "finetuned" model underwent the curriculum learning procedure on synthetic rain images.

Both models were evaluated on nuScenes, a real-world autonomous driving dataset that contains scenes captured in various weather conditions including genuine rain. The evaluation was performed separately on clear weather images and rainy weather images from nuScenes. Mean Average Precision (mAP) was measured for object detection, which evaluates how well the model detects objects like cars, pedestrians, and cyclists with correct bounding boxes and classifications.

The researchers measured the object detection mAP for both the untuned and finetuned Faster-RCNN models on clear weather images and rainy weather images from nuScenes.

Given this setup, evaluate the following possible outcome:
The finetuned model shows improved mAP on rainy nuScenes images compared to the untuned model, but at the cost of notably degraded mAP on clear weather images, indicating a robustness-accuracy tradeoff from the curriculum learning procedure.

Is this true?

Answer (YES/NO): NO